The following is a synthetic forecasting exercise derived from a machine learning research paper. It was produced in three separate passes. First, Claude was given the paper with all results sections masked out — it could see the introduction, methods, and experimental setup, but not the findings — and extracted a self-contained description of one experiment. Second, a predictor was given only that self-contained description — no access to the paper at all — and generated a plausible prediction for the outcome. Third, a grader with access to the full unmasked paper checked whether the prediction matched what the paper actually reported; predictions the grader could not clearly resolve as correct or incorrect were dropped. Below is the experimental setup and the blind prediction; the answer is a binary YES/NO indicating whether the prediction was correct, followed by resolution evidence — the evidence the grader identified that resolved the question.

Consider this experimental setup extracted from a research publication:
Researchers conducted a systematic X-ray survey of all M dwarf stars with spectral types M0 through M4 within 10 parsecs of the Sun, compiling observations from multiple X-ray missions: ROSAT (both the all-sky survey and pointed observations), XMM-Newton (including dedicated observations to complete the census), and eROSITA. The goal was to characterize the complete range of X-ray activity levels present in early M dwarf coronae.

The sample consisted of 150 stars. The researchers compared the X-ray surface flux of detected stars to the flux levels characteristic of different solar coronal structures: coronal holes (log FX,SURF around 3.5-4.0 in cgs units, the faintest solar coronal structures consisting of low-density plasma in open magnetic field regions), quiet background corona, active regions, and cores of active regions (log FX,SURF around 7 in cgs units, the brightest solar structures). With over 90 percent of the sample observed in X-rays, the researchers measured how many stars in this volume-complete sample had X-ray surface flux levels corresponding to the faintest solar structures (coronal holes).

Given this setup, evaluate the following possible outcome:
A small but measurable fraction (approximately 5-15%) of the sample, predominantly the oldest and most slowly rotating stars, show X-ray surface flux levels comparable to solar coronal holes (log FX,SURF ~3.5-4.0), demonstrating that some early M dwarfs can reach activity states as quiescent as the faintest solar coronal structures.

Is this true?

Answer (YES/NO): NO